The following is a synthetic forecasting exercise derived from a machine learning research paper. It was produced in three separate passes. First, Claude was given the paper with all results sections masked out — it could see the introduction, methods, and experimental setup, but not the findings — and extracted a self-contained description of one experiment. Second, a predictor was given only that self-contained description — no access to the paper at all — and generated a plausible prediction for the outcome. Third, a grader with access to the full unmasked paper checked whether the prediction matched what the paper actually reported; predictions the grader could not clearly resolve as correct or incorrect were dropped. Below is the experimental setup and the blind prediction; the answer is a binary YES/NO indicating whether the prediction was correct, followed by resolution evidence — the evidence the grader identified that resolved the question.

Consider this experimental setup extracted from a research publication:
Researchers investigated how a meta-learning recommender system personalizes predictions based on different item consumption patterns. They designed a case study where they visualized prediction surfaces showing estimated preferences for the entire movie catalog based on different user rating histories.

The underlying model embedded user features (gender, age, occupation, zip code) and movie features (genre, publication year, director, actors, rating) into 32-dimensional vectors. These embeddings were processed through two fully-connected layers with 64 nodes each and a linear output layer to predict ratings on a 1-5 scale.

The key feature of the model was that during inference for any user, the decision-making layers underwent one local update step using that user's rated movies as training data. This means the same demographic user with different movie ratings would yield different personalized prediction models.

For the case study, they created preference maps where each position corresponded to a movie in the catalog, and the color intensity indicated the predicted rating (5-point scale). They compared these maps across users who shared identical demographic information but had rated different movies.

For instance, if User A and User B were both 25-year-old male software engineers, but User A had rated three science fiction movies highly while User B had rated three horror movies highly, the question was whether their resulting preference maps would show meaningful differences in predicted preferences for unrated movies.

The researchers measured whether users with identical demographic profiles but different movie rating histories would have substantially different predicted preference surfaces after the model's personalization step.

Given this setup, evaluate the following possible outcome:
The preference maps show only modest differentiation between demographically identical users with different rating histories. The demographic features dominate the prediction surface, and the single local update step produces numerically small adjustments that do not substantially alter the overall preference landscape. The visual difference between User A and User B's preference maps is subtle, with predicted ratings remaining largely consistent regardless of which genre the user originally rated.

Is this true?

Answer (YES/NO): NO